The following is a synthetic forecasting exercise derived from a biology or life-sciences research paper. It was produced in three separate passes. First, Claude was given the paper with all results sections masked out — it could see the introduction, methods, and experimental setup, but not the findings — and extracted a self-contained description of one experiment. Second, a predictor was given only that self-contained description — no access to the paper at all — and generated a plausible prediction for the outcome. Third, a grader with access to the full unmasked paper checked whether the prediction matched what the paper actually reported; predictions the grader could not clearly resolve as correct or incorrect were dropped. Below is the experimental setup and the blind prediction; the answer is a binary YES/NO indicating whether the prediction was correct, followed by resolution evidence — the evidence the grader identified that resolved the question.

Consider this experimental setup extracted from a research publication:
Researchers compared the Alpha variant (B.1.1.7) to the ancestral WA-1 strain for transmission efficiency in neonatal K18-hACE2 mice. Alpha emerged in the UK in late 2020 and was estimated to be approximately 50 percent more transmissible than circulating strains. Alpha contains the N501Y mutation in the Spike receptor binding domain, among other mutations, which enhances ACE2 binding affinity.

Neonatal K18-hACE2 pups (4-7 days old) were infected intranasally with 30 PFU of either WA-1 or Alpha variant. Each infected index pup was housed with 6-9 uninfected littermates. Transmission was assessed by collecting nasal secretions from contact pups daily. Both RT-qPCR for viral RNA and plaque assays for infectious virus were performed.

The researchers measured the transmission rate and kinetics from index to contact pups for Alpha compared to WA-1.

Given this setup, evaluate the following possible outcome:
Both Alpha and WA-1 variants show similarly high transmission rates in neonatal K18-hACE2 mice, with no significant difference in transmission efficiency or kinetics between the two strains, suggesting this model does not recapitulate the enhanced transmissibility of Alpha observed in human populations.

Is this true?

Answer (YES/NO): NO